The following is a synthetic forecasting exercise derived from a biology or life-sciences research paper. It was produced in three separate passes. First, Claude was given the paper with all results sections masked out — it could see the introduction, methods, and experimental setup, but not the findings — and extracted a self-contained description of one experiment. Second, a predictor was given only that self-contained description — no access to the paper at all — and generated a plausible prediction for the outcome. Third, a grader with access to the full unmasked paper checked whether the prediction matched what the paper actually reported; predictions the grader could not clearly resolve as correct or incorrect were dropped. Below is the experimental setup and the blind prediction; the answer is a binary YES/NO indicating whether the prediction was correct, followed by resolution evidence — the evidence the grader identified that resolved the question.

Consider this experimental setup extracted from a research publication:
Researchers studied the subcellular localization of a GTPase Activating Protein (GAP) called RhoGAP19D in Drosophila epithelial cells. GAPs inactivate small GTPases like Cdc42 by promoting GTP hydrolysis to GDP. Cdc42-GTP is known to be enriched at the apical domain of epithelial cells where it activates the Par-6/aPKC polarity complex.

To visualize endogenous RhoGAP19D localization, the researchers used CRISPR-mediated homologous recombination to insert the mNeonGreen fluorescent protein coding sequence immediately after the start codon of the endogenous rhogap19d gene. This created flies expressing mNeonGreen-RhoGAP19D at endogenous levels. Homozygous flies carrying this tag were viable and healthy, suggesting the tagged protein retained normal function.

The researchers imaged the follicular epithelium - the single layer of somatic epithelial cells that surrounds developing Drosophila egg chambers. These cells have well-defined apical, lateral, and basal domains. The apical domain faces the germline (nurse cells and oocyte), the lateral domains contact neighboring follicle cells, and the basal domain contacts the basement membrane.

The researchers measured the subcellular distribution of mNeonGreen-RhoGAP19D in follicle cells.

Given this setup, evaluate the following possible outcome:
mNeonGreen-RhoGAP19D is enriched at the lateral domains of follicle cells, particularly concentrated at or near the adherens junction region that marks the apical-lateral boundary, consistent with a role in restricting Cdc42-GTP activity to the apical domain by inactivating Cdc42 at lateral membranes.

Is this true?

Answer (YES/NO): YES